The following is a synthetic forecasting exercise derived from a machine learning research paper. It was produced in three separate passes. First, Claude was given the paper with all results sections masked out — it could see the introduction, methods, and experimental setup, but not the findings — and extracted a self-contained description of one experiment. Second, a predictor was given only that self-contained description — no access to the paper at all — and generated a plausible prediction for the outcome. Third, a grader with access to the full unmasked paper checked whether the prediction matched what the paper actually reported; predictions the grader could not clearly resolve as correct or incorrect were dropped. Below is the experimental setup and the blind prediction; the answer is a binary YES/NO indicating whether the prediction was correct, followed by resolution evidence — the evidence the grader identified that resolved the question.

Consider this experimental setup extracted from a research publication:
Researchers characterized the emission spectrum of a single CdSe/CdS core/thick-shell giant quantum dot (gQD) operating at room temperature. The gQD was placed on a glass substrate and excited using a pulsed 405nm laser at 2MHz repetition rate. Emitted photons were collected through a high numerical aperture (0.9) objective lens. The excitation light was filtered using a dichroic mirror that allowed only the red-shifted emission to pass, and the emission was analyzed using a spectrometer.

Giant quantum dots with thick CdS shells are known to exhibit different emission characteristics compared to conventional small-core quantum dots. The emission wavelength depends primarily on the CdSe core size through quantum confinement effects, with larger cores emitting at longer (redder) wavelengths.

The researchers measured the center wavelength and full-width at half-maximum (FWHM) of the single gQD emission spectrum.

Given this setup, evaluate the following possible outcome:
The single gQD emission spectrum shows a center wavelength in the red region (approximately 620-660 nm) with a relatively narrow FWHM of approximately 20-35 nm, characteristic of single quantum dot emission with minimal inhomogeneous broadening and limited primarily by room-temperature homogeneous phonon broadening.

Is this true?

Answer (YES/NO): YES